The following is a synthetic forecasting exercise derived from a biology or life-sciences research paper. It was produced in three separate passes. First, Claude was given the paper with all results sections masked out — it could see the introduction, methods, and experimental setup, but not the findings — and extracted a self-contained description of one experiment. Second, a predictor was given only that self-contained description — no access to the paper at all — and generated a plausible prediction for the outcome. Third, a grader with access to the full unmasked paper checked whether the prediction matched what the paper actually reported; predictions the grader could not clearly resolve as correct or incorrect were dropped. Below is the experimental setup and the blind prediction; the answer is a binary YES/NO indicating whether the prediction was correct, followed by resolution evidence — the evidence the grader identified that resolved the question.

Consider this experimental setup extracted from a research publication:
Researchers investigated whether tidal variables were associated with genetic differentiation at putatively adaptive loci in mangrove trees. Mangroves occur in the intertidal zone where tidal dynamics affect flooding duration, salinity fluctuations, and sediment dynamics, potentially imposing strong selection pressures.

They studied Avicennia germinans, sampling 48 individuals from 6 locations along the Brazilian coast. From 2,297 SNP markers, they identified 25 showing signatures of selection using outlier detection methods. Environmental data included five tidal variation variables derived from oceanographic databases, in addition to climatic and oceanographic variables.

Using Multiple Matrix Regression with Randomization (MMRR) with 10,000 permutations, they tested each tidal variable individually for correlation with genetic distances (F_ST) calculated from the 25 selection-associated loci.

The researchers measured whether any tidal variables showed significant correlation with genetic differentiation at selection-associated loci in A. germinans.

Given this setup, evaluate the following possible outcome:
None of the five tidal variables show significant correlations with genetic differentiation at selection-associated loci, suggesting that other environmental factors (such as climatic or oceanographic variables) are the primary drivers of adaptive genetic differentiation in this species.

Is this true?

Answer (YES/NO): NO